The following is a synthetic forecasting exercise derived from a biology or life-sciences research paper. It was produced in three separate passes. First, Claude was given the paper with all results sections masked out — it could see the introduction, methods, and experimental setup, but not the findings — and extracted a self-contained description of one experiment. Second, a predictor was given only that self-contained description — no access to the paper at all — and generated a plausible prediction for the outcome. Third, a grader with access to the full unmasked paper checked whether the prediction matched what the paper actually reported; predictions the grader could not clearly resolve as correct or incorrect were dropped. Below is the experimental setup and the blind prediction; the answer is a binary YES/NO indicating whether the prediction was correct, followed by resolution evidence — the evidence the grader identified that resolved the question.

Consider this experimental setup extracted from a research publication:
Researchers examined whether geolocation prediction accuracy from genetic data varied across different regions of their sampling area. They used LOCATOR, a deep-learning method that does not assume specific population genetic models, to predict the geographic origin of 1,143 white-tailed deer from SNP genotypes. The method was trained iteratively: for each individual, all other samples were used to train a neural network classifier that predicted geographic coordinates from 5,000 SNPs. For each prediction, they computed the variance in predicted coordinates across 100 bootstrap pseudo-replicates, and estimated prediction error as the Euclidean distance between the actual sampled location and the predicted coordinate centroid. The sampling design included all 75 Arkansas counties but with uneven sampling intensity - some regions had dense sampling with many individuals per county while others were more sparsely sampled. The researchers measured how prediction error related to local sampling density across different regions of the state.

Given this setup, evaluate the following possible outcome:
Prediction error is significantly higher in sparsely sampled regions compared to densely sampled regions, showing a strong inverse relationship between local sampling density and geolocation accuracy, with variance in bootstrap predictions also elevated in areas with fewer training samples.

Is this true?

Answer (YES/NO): YES